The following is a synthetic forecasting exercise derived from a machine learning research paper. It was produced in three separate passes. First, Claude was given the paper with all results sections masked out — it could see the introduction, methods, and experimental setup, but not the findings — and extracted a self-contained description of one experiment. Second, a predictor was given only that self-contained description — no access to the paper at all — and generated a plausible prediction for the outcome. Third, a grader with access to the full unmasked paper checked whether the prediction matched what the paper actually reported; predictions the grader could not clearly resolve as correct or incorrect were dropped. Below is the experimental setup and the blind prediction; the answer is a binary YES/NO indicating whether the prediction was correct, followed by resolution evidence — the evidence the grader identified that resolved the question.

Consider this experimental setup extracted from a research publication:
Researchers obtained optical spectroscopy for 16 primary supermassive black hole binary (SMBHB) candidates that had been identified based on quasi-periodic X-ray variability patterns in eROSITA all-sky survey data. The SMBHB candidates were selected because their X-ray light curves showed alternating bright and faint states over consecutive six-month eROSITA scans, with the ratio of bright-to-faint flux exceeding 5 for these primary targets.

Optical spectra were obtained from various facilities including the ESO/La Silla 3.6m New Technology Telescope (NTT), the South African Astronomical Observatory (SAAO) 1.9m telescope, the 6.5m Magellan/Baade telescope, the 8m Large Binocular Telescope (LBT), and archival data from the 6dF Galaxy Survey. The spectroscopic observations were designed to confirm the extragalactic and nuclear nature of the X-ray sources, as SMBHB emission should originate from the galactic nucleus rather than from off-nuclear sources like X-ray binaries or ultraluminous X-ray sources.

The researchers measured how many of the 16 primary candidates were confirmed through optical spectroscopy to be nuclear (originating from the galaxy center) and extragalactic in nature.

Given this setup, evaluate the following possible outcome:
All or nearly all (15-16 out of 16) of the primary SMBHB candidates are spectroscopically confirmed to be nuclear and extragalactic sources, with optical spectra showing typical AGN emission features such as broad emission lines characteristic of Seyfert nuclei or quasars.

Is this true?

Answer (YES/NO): NO